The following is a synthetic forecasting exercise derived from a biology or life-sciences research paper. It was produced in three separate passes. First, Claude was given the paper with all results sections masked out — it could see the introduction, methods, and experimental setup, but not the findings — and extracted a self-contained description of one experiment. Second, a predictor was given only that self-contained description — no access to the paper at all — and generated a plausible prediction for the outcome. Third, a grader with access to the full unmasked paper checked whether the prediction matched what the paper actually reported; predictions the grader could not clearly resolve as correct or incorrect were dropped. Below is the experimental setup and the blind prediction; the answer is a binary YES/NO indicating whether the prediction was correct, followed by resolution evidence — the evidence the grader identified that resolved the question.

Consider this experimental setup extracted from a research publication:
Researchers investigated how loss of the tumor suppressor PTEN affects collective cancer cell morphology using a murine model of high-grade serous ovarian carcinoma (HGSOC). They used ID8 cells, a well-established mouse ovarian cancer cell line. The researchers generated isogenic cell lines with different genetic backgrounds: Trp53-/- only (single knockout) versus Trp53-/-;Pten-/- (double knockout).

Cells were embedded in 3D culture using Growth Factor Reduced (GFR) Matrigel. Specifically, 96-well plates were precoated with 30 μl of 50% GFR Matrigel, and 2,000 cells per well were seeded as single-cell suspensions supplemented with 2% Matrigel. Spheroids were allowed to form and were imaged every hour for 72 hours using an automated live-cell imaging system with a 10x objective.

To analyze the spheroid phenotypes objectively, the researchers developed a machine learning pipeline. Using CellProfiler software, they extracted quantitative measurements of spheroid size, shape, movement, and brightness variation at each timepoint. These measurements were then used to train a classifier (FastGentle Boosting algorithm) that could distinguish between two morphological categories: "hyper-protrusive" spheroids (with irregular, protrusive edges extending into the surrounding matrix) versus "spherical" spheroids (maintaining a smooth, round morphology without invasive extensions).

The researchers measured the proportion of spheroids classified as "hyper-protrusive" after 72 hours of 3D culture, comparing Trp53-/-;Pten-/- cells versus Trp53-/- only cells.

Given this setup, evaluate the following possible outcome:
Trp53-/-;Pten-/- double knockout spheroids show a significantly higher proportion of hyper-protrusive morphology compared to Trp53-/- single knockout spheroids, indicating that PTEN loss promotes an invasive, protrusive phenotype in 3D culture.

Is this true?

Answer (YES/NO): YES